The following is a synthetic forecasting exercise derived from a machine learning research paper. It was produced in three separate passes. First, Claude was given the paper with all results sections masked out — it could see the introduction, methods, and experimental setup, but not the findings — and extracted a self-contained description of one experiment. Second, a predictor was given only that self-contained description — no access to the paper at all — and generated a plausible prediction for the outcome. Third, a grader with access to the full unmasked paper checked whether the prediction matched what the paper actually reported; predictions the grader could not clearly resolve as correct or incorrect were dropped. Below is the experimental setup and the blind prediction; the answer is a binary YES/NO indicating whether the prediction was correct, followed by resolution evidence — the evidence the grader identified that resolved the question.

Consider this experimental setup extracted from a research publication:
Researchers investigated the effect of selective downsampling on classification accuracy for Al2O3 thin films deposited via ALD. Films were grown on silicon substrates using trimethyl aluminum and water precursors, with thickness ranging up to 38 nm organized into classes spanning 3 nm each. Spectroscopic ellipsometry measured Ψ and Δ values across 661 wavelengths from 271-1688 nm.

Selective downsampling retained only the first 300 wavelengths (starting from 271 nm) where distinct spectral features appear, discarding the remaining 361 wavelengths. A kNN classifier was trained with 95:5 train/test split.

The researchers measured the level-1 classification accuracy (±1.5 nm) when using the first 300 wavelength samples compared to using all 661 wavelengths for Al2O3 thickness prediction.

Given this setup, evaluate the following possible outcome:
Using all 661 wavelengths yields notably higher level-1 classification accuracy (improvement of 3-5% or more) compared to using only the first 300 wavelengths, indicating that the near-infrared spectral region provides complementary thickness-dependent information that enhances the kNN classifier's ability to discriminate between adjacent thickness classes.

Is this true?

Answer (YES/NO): NO